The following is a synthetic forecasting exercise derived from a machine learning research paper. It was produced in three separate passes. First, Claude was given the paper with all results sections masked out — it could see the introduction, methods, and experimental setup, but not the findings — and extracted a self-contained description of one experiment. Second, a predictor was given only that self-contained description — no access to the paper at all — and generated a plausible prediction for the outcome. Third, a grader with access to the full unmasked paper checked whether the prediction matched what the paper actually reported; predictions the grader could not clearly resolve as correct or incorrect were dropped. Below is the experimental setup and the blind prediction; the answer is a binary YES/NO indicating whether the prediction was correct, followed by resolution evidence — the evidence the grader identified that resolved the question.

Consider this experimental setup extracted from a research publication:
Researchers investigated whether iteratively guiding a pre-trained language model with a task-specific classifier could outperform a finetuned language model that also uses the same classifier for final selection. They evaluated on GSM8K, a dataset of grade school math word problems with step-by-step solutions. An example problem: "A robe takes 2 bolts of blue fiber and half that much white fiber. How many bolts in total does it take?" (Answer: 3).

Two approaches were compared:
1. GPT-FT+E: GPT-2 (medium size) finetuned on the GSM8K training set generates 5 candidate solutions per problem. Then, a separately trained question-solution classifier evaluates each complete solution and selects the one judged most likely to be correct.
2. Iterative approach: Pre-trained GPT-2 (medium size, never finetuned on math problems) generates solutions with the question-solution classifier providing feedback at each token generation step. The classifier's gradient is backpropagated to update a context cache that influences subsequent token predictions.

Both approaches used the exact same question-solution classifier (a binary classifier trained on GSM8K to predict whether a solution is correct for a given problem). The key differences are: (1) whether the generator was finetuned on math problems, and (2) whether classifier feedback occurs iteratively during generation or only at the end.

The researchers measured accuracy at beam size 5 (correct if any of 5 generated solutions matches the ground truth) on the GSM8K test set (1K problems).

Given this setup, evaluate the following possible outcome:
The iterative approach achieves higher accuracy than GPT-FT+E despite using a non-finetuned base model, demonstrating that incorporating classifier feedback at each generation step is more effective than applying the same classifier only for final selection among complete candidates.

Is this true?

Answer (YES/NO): YES